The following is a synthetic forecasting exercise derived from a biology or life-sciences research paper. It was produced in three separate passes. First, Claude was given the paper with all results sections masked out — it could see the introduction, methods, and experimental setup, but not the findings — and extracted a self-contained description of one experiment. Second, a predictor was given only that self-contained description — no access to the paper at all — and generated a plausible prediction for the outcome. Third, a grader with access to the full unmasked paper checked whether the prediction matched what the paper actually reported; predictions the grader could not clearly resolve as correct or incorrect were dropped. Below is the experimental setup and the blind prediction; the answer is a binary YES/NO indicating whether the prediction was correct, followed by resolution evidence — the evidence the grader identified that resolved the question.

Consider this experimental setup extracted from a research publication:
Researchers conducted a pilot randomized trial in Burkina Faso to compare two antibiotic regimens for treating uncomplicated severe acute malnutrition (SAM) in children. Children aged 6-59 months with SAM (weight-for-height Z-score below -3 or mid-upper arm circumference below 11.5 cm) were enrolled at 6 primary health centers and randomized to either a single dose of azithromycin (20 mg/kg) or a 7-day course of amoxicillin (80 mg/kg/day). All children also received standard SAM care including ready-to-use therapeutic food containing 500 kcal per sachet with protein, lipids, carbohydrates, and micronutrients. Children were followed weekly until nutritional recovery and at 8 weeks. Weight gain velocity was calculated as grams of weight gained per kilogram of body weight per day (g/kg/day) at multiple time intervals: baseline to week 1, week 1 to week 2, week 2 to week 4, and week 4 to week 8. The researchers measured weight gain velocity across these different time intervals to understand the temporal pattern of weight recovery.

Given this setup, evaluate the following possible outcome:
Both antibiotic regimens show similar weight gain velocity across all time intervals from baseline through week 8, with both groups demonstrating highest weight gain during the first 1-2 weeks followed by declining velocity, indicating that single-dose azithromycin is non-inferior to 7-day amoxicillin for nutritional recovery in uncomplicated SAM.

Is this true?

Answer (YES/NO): YES